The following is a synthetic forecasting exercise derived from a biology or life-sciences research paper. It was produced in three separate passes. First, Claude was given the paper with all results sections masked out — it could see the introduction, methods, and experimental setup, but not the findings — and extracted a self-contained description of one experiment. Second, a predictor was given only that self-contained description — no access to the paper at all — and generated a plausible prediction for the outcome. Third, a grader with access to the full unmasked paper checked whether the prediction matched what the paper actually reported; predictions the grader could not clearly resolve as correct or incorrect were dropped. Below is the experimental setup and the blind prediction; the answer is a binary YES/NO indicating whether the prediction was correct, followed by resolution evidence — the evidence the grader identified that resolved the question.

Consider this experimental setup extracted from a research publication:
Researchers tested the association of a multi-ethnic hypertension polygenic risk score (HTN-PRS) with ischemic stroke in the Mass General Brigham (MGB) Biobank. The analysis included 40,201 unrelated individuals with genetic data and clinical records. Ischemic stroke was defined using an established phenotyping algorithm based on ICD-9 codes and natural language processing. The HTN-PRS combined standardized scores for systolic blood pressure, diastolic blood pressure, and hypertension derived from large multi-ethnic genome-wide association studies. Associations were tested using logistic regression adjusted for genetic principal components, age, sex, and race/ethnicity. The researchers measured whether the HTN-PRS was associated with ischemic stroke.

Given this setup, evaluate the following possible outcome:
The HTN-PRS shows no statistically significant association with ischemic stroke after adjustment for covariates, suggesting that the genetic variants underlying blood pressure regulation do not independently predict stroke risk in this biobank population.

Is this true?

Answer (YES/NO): NO